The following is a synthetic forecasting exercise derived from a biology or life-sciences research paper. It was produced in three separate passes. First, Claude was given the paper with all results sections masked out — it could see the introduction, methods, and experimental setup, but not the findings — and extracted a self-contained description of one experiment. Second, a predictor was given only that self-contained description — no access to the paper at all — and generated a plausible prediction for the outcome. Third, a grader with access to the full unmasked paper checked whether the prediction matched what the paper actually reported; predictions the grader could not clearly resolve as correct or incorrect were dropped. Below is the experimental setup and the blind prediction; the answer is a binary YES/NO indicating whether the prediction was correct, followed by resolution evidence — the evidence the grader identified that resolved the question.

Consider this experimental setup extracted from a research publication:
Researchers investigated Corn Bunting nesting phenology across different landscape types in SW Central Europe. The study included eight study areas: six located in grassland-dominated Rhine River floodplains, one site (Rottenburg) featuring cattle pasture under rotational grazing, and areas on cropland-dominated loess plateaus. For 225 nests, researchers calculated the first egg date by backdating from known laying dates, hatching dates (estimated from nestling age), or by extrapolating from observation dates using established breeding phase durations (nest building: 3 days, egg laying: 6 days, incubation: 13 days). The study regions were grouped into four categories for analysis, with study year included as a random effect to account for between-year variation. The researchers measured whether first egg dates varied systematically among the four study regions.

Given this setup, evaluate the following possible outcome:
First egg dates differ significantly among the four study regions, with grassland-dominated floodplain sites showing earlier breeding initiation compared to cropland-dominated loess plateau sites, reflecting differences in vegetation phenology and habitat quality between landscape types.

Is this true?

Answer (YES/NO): NO